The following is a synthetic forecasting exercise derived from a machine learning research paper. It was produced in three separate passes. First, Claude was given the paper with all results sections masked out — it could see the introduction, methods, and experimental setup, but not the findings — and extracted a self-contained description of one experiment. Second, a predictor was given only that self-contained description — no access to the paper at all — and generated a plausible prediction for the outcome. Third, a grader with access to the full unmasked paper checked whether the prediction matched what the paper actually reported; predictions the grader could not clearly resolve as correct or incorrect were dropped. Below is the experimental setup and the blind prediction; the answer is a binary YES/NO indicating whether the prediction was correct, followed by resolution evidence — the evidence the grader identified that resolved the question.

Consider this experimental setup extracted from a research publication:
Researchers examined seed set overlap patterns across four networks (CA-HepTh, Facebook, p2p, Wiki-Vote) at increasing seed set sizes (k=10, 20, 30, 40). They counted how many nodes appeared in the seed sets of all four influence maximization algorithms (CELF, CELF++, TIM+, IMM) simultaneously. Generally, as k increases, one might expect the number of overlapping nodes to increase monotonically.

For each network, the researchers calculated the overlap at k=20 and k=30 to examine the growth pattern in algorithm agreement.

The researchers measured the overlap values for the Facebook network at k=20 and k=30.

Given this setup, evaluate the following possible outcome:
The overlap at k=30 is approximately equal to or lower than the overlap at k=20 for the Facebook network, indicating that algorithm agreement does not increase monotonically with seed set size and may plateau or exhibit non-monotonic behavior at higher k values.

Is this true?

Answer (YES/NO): YES